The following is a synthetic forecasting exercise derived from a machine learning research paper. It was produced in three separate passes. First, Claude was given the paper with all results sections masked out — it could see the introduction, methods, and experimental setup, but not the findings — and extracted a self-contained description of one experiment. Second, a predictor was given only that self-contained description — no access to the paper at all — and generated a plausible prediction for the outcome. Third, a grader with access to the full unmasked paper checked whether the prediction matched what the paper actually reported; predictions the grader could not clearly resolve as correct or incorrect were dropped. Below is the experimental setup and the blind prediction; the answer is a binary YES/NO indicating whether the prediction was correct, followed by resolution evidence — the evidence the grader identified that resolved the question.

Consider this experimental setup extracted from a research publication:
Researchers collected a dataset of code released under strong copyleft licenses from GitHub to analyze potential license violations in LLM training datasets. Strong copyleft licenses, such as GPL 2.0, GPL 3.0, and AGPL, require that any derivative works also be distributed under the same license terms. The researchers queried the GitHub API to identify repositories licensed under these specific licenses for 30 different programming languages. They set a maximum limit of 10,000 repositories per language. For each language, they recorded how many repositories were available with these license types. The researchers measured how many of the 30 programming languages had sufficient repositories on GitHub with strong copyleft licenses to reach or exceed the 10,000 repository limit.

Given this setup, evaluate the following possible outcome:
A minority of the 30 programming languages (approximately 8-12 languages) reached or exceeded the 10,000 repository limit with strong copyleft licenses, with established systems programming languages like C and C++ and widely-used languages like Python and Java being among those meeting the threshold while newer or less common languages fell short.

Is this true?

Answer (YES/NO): NO